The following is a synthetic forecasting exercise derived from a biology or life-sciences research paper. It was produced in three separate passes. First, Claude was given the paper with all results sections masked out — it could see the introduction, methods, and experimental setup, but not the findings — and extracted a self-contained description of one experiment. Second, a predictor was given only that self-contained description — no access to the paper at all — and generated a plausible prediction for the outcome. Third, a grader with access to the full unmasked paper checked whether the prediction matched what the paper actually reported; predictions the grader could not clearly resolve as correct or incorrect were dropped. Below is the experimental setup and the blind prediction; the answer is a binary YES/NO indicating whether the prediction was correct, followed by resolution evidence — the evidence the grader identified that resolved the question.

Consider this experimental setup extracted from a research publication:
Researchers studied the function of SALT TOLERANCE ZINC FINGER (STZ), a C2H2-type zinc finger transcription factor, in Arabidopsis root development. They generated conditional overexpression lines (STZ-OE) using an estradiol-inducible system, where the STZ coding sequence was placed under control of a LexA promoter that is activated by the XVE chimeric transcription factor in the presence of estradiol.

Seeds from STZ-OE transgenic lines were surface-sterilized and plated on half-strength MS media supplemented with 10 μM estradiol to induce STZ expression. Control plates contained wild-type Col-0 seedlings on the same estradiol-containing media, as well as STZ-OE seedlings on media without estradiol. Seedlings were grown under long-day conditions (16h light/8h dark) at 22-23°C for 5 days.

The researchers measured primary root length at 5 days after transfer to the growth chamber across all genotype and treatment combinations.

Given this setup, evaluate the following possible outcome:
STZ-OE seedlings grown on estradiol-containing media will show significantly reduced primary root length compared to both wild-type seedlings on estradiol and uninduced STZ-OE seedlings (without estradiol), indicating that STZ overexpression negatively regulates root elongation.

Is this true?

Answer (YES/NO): YES